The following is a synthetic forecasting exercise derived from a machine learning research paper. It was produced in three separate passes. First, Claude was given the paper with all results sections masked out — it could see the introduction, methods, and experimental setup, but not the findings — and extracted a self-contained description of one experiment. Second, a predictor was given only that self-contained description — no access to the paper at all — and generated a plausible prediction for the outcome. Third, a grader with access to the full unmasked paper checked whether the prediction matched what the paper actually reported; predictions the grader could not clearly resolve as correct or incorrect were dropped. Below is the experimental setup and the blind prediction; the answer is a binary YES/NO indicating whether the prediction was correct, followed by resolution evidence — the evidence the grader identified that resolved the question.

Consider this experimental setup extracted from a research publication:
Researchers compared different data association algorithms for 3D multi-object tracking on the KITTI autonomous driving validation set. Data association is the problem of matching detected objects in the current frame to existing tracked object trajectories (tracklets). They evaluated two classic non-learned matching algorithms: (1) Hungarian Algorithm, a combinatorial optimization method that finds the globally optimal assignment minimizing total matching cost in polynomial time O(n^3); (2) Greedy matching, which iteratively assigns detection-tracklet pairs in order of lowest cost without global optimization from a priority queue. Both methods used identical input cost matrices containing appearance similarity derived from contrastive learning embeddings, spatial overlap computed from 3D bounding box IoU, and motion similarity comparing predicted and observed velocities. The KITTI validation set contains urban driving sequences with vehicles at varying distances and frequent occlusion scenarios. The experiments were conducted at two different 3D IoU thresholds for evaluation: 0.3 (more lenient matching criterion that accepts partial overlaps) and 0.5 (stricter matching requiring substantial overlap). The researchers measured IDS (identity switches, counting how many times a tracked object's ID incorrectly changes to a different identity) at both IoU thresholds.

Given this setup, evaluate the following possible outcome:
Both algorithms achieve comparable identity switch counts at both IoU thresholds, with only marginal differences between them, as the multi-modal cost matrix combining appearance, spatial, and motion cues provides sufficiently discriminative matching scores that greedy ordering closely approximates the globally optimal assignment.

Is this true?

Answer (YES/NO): YES